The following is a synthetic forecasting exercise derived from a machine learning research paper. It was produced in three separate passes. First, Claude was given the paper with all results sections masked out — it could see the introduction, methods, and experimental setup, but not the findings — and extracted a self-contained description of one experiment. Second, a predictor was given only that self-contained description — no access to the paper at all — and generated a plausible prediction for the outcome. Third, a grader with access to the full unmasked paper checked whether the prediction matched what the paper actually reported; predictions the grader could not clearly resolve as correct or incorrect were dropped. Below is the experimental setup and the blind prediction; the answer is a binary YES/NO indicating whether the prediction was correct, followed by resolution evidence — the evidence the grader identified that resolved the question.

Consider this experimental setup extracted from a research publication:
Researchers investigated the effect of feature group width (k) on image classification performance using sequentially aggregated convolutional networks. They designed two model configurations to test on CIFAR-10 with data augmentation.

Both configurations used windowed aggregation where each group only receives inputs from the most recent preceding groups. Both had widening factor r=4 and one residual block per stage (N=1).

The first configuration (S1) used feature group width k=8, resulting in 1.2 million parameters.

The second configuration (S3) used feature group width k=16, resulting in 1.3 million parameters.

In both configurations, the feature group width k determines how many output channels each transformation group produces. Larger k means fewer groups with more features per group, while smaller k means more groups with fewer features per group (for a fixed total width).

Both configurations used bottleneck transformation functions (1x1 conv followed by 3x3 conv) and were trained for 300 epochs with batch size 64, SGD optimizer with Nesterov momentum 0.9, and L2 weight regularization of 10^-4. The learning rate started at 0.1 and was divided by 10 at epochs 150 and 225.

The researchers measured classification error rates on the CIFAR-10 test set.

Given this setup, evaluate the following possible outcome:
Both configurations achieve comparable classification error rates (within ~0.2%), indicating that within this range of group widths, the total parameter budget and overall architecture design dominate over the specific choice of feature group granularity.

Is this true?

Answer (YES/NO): NO